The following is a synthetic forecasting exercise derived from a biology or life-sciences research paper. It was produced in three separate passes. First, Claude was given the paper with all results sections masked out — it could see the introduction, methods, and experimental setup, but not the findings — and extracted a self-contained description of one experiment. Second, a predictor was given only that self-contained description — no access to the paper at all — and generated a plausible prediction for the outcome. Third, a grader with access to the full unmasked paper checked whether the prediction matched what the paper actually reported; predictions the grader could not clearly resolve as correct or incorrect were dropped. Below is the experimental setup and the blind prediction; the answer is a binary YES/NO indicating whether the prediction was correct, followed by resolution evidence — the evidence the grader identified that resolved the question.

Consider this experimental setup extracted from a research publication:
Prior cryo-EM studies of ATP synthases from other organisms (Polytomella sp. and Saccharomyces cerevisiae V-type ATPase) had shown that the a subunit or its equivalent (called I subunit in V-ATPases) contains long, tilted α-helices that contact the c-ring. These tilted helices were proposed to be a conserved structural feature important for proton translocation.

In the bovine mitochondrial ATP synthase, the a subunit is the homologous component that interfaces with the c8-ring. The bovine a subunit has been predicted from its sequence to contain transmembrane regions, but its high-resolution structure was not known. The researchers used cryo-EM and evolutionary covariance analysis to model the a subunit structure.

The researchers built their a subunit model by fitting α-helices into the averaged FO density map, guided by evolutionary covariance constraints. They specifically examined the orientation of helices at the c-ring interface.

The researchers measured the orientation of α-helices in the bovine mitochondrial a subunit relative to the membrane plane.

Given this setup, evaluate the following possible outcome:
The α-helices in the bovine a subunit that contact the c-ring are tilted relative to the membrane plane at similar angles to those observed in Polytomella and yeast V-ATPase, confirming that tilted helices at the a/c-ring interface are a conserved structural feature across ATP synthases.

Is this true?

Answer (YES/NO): YES